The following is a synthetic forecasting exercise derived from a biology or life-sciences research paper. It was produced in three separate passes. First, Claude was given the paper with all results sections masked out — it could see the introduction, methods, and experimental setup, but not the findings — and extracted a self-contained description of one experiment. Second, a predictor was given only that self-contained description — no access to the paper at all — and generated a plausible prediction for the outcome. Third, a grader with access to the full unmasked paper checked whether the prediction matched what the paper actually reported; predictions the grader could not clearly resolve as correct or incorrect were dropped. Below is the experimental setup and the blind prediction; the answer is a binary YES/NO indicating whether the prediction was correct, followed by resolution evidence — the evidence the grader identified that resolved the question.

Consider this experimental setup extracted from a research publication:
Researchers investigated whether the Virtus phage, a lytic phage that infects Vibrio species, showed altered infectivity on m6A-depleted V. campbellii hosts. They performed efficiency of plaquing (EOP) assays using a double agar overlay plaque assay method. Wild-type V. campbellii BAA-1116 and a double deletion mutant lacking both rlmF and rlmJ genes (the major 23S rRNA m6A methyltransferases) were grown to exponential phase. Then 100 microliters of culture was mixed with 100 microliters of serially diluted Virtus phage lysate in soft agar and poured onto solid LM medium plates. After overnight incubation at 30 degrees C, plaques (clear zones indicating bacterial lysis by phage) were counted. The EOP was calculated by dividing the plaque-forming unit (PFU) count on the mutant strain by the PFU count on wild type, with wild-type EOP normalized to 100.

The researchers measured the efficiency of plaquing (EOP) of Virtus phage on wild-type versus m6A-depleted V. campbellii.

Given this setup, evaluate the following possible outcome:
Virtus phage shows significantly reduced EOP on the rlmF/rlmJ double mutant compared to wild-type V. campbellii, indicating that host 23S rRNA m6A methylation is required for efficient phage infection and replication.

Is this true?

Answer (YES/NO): NO